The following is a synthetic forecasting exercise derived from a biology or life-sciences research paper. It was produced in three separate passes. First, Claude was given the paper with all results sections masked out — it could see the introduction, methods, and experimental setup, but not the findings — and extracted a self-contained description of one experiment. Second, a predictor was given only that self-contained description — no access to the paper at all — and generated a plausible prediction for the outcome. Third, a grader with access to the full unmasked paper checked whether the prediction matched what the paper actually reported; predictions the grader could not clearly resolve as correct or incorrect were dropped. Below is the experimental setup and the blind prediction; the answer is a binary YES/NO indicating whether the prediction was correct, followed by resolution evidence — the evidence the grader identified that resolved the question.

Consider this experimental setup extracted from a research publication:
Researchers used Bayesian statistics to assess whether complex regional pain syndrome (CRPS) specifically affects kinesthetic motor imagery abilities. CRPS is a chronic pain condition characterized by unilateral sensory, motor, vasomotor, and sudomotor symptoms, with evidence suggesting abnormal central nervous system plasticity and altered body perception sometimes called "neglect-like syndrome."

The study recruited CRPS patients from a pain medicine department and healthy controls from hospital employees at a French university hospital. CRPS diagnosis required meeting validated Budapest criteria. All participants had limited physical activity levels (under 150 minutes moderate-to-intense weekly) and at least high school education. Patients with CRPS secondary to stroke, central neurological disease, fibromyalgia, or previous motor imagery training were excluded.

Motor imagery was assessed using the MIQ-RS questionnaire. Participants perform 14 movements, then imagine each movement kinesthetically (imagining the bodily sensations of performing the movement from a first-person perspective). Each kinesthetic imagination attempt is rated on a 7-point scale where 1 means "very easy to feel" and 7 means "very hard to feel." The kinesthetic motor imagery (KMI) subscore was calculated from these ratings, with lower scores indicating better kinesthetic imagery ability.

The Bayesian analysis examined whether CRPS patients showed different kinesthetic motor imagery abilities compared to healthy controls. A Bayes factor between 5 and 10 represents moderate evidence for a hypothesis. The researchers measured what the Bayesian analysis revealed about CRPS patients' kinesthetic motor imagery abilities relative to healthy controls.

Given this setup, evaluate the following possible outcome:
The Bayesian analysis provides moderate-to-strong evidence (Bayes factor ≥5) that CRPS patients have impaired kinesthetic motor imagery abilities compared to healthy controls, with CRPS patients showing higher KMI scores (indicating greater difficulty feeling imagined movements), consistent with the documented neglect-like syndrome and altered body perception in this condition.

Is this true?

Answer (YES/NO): NO